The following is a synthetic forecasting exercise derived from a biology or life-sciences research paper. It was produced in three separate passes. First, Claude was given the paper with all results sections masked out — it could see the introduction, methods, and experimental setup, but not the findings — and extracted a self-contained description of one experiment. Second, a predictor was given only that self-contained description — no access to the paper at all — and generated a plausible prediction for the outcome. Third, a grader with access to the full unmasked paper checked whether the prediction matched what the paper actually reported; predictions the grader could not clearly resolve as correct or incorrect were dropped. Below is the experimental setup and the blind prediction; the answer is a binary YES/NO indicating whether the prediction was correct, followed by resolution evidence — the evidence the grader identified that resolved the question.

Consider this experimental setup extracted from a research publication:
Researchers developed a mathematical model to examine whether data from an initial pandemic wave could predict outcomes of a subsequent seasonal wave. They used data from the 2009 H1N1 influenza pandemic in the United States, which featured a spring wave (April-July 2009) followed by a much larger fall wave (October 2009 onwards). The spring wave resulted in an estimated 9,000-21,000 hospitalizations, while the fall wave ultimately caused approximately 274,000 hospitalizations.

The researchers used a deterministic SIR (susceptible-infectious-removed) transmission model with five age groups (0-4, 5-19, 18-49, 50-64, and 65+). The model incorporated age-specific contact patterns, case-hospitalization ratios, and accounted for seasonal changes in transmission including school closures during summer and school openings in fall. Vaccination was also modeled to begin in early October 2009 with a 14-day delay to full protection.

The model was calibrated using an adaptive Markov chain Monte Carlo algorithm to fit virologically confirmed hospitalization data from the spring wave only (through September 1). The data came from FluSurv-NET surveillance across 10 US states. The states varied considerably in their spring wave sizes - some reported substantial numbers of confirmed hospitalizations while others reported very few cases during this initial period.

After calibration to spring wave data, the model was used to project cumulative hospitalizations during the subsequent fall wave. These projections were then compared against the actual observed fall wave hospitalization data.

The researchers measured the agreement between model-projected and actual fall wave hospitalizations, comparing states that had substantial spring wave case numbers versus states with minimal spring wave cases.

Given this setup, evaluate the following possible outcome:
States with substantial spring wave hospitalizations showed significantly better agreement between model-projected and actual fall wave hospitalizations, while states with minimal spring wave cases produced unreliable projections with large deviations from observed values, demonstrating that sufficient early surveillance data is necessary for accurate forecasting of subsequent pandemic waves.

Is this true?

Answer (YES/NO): YES